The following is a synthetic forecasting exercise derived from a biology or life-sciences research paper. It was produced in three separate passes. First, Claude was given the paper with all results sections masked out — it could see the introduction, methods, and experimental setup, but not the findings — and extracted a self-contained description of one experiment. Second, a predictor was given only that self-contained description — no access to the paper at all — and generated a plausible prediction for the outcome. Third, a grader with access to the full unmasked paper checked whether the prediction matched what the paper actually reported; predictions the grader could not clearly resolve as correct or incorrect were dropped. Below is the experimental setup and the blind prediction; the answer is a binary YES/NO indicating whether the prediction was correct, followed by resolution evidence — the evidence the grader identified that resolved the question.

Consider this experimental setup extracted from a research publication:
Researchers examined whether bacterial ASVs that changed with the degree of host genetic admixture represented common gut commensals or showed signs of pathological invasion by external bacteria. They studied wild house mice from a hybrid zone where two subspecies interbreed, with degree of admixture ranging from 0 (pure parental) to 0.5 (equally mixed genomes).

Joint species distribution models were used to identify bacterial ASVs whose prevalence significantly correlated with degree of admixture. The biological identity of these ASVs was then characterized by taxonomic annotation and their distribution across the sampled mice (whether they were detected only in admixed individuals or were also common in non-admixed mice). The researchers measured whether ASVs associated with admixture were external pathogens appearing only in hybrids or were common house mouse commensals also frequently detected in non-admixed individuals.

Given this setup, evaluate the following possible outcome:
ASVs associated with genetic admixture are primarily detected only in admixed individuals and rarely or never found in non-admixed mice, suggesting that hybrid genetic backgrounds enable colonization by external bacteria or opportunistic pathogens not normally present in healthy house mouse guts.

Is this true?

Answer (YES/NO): NO